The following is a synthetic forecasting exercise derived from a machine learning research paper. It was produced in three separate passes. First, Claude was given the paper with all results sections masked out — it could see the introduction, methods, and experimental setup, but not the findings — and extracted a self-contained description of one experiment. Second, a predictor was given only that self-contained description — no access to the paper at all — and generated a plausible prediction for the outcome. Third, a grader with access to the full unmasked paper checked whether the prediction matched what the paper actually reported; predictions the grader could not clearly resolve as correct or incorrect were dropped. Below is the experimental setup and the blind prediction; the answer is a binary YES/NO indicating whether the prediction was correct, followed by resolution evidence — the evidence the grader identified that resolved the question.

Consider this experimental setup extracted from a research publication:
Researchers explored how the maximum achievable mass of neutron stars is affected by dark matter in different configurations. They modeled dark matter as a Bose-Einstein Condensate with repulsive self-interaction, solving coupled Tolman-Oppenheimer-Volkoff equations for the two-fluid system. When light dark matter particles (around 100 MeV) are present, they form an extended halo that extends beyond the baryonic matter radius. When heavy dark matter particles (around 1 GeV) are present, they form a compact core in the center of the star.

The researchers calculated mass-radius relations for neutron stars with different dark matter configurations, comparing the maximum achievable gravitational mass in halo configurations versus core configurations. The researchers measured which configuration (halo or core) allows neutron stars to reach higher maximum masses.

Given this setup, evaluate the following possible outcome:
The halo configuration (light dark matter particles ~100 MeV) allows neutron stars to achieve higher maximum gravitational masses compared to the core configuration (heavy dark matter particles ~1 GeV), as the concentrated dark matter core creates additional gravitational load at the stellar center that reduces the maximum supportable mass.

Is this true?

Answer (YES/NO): YES